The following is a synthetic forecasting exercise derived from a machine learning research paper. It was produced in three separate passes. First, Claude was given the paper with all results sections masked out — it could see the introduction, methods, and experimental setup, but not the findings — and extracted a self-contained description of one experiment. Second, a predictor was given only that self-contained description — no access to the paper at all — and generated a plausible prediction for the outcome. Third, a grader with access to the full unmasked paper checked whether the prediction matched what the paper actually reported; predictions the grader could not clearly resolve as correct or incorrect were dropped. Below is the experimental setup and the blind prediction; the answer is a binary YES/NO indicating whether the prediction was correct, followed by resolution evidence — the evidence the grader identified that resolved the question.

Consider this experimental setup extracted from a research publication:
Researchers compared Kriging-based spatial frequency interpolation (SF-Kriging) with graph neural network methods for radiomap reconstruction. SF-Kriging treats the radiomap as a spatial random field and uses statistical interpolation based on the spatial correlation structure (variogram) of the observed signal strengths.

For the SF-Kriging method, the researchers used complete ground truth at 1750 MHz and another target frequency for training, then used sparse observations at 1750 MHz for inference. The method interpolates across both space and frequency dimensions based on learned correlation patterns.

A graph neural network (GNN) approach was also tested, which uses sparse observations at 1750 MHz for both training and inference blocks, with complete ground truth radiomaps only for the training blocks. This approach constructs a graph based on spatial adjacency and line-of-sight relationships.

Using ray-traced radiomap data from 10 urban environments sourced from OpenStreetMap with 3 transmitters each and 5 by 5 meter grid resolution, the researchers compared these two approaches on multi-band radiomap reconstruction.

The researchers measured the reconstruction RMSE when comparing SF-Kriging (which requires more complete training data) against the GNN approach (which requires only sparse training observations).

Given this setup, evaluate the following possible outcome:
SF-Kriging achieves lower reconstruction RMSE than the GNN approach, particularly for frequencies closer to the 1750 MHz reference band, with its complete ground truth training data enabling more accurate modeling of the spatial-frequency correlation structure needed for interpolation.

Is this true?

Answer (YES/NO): NO